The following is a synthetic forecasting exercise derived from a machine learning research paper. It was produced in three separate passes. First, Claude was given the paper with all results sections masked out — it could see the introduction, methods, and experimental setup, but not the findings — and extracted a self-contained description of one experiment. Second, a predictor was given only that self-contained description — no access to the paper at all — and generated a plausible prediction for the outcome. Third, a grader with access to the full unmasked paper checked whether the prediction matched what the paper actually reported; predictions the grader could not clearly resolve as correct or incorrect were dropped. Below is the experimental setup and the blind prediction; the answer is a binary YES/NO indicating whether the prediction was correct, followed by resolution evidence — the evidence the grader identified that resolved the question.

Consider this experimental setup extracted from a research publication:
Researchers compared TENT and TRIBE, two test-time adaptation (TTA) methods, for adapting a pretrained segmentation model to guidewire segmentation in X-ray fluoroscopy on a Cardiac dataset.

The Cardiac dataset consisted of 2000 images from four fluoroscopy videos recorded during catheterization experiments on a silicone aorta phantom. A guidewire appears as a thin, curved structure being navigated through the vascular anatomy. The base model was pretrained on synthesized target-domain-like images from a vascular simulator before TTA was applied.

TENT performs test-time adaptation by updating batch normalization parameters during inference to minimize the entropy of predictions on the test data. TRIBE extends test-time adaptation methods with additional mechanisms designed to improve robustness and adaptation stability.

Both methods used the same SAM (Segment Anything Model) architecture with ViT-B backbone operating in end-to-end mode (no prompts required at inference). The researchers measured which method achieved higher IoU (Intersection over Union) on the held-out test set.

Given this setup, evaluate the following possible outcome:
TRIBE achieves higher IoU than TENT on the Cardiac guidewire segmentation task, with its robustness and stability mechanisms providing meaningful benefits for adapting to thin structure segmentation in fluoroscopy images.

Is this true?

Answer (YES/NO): NO